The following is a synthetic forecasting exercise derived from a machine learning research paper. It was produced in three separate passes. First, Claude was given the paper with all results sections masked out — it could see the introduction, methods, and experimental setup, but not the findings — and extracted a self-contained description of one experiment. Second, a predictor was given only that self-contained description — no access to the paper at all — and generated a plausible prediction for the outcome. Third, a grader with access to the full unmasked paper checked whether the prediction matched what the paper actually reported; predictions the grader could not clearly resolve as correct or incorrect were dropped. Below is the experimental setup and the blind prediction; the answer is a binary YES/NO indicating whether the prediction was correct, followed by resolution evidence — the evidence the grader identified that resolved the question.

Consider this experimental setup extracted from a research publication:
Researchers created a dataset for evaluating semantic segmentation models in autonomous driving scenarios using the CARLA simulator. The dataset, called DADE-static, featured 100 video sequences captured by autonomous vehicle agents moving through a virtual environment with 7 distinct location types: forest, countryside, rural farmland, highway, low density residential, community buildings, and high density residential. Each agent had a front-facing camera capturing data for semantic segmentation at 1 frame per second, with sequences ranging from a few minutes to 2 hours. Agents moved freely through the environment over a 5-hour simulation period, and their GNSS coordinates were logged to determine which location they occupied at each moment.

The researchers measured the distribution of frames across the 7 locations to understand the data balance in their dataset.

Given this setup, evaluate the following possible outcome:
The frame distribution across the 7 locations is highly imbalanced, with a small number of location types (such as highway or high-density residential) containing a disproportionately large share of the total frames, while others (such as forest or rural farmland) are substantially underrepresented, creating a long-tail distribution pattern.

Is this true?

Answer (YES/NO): YES